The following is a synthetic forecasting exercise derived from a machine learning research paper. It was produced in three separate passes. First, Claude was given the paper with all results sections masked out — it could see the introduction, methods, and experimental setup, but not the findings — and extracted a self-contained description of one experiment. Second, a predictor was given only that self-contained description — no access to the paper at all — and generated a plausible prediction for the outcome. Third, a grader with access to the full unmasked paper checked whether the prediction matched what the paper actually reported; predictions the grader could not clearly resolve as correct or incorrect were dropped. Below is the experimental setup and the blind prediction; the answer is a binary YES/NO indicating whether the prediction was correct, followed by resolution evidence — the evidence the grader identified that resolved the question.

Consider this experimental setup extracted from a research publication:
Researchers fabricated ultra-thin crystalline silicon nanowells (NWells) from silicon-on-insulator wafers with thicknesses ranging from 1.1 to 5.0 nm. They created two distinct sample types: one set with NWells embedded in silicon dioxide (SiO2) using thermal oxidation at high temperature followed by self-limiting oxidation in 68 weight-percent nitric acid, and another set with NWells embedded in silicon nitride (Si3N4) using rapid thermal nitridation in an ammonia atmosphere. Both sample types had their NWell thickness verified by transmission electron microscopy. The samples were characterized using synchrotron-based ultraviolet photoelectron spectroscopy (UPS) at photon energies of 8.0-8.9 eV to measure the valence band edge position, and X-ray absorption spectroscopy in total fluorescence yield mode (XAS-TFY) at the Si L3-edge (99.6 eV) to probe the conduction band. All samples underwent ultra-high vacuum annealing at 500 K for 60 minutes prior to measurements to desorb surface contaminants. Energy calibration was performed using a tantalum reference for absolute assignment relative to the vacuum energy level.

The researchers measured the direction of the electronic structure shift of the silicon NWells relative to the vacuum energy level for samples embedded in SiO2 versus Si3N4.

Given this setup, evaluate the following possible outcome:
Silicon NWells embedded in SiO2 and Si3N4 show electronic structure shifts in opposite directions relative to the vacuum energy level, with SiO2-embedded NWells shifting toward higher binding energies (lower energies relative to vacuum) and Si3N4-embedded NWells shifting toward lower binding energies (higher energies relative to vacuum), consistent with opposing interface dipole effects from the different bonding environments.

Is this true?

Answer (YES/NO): NO